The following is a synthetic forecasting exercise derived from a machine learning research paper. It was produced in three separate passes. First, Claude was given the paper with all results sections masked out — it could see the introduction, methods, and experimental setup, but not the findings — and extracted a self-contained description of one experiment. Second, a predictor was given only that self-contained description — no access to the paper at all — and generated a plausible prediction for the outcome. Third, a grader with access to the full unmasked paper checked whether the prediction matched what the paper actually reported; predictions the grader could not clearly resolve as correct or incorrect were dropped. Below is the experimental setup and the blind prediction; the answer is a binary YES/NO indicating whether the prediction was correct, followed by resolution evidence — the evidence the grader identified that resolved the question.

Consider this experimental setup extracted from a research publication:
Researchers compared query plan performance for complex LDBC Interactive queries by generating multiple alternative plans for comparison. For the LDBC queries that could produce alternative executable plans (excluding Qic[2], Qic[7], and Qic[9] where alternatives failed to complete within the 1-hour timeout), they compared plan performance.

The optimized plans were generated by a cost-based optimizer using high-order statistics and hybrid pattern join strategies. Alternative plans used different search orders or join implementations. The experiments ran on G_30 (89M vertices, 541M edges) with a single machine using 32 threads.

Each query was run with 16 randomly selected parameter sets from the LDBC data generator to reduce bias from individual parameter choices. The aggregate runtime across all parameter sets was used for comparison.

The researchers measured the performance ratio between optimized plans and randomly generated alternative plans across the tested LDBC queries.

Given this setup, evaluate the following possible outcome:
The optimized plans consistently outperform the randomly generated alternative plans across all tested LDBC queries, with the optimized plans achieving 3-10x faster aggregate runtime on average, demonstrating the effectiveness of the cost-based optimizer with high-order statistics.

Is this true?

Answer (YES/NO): NO